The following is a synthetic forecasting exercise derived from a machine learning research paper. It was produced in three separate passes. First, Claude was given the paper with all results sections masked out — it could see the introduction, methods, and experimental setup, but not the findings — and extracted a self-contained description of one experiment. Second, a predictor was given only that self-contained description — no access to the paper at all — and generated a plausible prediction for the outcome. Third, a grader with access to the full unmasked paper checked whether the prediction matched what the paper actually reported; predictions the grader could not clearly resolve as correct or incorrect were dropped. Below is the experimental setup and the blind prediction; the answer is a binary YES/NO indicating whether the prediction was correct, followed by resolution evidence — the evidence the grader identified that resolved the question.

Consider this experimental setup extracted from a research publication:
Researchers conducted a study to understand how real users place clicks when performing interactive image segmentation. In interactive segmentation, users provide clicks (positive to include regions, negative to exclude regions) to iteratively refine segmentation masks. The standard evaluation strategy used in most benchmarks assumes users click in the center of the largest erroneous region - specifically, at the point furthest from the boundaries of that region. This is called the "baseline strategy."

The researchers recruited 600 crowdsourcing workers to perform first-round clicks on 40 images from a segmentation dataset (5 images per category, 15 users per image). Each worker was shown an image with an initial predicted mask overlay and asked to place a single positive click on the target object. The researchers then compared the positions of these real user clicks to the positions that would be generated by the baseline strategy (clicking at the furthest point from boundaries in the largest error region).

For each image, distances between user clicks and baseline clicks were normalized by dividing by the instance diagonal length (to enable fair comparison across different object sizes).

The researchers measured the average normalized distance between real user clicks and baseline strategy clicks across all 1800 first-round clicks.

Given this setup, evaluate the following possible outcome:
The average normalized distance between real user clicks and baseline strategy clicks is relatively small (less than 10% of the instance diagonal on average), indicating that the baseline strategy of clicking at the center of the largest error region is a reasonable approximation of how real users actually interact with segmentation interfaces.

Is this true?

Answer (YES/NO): NO